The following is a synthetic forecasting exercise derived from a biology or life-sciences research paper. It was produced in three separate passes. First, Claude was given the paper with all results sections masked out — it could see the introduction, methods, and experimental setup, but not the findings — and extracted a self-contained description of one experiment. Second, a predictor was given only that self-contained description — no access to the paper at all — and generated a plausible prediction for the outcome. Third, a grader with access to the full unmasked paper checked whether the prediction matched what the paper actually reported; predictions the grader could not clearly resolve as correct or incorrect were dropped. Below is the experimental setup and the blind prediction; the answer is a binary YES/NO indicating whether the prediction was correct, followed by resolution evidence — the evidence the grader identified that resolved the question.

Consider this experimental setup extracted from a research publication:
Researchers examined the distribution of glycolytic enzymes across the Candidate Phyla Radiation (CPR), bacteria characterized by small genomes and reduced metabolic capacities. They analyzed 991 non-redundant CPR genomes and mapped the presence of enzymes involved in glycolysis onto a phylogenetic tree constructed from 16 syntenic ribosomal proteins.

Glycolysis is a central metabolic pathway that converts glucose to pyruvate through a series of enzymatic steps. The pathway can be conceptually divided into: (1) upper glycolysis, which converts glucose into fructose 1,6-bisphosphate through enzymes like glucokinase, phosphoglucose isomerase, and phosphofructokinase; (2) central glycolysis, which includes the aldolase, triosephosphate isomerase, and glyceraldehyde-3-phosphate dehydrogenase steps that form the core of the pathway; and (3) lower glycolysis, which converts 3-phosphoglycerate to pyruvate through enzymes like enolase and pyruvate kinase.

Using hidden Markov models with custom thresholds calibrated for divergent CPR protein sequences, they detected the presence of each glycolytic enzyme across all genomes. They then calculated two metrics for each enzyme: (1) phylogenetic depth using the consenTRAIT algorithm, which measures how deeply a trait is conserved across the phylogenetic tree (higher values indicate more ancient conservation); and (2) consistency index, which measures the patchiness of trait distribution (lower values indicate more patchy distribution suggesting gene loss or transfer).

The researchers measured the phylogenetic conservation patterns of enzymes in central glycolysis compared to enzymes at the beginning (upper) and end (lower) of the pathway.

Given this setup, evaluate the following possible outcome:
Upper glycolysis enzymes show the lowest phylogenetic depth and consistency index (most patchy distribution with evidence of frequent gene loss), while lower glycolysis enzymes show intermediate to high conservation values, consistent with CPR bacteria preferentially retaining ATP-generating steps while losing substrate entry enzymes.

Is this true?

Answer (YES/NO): NO